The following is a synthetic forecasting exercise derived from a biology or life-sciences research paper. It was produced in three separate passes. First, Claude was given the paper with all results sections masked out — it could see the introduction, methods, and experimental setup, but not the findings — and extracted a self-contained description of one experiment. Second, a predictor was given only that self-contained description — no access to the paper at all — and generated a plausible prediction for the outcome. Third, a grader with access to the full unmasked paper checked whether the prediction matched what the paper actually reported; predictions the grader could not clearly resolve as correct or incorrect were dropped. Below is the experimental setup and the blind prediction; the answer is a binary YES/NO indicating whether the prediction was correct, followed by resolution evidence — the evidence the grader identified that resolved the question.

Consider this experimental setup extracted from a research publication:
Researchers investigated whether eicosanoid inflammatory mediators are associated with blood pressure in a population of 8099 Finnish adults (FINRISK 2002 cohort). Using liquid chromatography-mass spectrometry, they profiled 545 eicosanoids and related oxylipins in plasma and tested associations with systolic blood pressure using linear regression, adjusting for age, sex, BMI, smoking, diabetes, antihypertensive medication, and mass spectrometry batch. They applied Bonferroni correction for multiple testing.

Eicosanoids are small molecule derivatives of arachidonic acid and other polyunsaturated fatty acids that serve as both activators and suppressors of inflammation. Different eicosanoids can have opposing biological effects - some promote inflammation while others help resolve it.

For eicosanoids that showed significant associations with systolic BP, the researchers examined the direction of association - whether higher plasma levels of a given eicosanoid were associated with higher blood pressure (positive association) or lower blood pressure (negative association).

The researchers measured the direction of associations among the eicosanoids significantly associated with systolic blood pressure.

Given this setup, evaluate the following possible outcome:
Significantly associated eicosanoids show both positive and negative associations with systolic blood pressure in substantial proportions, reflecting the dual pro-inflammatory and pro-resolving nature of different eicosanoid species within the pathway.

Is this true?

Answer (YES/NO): NO